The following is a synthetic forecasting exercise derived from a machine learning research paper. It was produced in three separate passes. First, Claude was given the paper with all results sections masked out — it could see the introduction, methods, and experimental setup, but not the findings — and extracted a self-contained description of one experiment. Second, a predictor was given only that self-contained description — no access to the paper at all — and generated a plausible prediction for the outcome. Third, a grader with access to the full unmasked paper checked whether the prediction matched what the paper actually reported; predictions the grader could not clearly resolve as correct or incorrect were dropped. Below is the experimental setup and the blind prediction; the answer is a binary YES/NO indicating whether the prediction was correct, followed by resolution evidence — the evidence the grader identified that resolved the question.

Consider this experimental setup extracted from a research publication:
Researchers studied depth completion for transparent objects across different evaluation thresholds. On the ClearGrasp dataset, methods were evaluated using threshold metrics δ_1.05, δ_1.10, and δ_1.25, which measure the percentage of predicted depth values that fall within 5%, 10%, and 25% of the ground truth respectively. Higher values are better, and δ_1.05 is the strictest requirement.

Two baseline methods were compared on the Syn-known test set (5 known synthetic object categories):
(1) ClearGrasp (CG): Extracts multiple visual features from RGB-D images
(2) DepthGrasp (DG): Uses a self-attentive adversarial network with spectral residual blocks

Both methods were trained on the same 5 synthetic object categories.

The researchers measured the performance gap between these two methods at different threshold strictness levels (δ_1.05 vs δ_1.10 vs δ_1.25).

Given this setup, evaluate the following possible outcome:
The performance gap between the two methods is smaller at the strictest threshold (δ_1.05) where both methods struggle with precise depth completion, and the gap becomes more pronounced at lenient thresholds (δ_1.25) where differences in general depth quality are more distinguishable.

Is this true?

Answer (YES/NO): NO